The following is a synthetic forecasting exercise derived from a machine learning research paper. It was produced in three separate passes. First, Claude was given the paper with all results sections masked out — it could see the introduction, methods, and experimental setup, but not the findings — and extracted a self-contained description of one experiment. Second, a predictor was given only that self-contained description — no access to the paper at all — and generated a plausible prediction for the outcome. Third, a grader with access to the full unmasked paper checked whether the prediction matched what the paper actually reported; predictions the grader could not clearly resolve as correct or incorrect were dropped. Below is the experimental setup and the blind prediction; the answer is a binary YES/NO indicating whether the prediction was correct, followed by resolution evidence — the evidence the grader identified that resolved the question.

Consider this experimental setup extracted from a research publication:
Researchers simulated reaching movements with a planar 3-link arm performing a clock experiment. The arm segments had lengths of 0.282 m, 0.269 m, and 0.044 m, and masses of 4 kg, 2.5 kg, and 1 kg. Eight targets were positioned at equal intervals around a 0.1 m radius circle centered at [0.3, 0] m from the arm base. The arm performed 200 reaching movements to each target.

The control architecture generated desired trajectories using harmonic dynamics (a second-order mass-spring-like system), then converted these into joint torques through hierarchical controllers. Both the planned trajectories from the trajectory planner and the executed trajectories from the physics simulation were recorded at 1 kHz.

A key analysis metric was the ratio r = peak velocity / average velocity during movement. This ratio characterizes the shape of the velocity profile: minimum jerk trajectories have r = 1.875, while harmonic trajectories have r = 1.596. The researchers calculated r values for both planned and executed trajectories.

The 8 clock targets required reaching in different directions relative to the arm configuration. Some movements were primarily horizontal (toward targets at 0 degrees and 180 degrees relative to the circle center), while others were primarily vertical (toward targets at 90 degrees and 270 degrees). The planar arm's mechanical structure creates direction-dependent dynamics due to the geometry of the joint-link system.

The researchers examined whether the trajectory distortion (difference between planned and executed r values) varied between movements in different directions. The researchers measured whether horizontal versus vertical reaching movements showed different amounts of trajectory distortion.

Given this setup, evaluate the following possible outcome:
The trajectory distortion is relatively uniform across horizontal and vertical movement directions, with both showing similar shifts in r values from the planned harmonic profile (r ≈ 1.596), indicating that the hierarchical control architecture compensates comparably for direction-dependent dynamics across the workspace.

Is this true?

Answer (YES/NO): NO